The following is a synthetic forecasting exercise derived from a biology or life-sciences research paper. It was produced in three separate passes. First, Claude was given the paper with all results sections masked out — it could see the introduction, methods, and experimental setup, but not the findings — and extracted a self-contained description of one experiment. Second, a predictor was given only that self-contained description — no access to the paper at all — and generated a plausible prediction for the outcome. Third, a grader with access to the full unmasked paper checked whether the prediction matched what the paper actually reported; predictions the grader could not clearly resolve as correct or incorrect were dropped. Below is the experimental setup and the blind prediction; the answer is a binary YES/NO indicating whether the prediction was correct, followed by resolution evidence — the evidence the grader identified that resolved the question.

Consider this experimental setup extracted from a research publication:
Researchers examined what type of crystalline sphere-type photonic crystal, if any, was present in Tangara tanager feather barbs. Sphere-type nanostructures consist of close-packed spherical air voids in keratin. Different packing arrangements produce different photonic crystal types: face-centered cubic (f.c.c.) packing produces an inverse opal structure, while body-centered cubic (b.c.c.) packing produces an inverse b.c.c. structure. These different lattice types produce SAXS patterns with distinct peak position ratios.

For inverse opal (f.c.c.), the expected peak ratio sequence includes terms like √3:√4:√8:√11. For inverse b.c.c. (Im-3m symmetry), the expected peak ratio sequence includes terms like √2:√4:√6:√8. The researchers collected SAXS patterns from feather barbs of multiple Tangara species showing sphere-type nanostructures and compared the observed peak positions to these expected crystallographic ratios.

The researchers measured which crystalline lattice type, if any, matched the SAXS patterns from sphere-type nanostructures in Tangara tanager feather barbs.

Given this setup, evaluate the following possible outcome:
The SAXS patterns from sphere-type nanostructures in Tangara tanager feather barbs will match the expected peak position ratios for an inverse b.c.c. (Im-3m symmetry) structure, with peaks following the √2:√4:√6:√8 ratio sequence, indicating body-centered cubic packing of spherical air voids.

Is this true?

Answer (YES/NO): YES